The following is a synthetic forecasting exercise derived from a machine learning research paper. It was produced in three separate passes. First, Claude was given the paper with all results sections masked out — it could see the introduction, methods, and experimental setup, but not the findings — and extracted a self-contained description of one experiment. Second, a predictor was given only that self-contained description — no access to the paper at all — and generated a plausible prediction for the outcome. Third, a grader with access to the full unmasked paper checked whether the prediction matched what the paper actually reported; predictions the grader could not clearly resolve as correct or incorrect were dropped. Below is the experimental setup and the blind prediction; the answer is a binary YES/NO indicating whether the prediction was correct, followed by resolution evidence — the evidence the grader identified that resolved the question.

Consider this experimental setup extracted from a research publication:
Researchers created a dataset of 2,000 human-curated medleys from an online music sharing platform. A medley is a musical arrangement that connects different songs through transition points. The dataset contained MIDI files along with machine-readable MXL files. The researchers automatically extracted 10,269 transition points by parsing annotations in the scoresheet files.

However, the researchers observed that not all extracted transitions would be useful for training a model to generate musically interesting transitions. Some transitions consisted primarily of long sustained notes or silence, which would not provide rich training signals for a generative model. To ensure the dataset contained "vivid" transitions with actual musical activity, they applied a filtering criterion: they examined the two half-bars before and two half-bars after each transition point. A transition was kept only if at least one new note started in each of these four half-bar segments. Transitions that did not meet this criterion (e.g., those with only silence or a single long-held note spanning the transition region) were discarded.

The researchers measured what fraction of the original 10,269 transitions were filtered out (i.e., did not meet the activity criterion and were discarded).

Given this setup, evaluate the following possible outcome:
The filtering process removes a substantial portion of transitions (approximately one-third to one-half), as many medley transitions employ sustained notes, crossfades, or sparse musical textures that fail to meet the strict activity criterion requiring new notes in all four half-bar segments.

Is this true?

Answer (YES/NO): NO